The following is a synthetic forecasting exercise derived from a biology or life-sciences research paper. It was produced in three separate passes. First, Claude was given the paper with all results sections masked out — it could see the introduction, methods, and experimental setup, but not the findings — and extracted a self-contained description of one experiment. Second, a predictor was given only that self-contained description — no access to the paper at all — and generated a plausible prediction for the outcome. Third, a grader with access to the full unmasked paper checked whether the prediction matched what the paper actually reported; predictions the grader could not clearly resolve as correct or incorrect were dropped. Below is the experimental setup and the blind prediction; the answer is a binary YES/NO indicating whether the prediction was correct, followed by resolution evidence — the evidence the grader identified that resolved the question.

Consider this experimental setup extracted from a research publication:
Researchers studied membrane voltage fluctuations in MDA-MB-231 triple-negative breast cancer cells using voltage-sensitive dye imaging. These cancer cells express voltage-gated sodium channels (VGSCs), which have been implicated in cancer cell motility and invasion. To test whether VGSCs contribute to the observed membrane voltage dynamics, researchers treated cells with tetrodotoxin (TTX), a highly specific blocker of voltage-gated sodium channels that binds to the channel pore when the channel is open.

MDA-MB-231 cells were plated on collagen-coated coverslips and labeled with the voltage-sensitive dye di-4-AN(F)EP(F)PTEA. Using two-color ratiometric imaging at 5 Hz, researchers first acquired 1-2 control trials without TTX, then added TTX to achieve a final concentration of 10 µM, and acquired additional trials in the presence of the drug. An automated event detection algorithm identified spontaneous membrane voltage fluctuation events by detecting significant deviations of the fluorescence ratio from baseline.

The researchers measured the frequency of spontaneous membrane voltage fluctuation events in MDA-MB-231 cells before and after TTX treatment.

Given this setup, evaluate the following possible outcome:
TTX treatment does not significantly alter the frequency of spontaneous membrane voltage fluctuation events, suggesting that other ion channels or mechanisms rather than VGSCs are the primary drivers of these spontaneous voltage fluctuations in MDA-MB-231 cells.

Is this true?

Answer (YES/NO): NO